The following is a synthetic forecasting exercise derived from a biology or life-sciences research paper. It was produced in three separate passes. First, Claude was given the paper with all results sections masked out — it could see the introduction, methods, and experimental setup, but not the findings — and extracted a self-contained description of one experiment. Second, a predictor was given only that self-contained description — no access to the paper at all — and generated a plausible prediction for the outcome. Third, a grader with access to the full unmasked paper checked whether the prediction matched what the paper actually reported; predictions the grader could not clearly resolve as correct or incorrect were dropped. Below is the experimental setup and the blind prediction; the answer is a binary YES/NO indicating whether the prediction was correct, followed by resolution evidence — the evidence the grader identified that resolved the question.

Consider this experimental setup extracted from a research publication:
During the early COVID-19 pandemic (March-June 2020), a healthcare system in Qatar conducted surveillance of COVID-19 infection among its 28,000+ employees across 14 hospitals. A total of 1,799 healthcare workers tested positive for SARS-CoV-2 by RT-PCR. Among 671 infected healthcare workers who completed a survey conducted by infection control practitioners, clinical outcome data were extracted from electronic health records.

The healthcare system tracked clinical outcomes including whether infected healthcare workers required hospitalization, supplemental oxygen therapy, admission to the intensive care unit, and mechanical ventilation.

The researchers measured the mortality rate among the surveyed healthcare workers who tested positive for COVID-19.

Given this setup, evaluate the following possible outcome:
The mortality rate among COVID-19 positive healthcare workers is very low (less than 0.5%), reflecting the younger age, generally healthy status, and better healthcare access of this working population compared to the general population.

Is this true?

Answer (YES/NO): YES